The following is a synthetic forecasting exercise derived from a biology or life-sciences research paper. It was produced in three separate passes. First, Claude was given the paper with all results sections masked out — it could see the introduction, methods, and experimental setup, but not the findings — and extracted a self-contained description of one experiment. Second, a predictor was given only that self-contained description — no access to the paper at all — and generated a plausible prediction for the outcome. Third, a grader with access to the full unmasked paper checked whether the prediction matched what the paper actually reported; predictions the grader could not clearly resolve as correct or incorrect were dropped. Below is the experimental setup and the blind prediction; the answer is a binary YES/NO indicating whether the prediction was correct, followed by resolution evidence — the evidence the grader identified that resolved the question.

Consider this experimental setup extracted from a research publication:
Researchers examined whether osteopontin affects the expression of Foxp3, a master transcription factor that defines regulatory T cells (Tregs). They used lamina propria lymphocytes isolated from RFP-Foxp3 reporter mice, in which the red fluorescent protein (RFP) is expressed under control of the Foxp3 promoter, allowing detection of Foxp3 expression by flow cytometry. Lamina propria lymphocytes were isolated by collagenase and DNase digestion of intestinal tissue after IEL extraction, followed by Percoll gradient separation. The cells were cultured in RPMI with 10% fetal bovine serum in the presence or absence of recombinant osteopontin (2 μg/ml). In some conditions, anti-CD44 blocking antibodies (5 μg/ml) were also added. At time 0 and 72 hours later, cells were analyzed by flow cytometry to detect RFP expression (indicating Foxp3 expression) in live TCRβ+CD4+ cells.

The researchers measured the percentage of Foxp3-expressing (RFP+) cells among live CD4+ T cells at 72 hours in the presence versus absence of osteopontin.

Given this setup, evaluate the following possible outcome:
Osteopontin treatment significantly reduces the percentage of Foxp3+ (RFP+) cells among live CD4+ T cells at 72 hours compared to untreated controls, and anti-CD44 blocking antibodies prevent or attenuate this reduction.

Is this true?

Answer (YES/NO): NO